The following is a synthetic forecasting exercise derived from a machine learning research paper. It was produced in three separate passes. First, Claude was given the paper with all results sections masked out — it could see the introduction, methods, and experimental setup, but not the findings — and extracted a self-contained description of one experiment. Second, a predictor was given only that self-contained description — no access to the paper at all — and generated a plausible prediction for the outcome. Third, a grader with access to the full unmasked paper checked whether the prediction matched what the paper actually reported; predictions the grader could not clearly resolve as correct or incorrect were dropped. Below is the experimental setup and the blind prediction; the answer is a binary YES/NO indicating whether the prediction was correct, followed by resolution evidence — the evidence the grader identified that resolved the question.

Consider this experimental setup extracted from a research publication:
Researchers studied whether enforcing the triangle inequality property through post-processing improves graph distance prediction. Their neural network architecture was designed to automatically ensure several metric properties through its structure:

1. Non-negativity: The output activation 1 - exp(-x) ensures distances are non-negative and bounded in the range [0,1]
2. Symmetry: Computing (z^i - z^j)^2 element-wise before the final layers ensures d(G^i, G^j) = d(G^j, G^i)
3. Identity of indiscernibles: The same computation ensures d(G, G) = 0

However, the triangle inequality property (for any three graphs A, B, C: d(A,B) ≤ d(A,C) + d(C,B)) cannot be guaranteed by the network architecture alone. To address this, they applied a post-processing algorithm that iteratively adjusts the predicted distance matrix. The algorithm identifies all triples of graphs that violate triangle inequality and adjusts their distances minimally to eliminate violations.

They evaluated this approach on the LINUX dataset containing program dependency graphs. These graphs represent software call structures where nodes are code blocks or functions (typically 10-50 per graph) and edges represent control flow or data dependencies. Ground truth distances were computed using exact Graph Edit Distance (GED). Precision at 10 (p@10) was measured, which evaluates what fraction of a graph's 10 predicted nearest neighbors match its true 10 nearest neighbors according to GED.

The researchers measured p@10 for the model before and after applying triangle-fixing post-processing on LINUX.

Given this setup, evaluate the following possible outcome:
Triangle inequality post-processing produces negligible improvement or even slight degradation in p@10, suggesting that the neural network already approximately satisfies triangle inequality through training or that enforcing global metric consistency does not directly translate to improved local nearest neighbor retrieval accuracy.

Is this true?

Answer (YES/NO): NO